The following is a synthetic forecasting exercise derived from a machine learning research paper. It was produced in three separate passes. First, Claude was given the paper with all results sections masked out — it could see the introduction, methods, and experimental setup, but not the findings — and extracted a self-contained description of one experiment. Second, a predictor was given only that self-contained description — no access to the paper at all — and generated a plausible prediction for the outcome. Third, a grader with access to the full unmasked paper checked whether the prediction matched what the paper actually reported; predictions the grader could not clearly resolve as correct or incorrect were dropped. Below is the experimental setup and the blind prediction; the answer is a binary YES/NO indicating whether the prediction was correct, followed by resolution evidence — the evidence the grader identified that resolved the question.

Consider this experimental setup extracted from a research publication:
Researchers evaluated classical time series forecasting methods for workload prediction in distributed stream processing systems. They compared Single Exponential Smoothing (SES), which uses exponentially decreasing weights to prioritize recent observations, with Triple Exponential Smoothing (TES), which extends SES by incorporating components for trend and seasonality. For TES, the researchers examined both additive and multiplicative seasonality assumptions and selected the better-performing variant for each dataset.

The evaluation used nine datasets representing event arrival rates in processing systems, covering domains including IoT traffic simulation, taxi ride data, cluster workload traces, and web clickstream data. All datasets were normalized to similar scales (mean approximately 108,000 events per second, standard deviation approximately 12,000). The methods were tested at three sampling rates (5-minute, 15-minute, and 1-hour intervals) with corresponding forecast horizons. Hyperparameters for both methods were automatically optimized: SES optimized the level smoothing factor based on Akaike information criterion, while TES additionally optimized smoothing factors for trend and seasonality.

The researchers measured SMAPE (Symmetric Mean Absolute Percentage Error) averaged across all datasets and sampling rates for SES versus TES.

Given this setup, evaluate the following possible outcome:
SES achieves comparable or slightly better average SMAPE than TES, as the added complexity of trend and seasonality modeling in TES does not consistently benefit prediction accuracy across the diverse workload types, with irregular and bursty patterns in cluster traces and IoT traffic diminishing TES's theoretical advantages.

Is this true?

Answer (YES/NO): NO